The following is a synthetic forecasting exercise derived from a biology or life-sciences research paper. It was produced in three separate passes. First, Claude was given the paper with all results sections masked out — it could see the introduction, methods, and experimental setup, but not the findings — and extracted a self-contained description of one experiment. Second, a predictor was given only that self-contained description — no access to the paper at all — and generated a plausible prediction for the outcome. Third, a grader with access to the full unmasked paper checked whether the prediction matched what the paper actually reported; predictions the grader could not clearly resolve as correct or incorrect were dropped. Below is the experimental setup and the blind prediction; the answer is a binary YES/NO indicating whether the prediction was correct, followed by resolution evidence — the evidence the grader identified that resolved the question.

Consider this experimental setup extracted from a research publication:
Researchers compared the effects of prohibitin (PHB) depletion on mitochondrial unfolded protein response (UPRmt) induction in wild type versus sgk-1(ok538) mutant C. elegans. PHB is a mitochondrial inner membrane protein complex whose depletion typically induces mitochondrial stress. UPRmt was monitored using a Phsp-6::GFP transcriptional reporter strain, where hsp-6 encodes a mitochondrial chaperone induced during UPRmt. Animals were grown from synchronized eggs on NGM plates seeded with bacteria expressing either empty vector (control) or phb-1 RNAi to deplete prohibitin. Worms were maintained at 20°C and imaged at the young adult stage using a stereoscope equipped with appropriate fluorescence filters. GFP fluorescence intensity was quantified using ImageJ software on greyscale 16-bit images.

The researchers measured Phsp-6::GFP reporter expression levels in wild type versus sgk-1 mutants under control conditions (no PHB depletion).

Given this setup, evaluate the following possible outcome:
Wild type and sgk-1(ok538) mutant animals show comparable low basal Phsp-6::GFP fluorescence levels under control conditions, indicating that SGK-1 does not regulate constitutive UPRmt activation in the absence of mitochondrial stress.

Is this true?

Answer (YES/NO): NO